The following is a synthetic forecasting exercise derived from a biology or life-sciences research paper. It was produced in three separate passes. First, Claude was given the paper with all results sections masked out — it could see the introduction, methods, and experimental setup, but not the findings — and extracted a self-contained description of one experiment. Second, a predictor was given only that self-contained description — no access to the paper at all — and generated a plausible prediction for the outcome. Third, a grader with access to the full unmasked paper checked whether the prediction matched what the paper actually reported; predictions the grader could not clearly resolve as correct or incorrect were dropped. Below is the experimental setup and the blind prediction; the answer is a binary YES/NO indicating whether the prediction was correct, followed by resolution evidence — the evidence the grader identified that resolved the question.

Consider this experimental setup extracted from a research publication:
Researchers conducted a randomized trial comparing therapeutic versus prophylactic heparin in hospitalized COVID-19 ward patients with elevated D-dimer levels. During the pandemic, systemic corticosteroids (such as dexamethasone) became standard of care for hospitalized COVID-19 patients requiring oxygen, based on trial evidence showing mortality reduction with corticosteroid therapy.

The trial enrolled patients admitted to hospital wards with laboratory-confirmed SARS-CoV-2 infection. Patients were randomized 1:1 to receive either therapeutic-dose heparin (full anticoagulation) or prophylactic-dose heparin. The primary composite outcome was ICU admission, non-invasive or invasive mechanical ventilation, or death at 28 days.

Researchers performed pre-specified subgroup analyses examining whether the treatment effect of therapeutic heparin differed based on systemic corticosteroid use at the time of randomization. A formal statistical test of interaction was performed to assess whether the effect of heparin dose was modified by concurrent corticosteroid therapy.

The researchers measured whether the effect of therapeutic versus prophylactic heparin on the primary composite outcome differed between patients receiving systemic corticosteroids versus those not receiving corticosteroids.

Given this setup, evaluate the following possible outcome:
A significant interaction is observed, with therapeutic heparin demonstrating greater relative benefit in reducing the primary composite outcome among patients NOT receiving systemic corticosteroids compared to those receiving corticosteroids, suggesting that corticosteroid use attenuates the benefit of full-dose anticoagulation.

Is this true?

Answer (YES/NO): NO